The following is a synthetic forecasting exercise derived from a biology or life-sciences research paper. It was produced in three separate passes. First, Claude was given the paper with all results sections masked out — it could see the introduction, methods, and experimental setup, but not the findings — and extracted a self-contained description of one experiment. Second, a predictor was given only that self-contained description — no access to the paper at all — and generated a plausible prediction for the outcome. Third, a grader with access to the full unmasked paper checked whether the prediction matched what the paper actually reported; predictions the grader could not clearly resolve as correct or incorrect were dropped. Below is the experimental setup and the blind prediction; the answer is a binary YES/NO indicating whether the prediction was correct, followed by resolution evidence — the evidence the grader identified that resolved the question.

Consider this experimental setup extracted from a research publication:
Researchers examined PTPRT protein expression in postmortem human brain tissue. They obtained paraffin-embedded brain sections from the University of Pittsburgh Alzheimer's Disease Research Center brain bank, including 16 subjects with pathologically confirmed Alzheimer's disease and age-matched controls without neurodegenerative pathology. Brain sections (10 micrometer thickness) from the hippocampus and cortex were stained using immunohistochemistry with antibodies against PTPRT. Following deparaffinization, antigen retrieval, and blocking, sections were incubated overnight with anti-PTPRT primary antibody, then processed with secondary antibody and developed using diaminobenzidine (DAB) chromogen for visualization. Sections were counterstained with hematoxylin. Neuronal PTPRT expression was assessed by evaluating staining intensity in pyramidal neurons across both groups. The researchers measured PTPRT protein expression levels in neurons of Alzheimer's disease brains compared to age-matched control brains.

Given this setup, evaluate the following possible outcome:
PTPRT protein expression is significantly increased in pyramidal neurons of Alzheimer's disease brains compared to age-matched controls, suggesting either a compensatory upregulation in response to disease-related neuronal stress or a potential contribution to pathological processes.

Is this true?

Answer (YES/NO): NO